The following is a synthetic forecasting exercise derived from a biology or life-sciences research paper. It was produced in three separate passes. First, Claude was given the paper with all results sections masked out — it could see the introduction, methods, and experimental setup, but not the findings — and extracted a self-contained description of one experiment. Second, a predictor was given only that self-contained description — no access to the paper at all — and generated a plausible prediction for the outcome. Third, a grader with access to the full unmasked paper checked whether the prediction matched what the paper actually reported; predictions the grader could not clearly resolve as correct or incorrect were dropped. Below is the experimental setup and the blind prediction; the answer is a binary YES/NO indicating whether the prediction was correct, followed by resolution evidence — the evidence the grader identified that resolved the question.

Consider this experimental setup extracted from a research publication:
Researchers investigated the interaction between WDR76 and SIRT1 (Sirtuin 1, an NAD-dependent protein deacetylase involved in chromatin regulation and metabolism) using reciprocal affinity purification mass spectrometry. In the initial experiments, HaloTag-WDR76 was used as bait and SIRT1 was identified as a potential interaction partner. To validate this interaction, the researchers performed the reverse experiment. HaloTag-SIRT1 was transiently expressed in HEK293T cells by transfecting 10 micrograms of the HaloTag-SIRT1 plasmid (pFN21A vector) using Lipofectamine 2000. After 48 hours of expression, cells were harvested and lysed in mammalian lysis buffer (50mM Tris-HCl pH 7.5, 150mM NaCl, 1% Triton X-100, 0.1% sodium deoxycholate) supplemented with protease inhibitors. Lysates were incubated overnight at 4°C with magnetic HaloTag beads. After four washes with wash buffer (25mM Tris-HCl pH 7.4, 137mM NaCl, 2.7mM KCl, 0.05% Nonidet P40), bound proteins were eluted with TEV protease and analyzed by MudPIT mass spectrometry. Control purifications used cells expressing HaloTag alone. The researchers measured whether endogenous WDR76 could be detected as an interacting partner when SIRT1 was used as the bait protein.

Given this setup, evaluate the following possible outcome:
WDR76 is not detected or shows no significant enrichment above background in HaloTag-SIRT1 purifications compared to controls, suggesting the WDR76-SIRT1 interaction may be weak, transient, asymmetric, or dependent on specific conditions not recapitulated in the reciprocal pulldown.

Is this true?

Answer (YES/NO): NO